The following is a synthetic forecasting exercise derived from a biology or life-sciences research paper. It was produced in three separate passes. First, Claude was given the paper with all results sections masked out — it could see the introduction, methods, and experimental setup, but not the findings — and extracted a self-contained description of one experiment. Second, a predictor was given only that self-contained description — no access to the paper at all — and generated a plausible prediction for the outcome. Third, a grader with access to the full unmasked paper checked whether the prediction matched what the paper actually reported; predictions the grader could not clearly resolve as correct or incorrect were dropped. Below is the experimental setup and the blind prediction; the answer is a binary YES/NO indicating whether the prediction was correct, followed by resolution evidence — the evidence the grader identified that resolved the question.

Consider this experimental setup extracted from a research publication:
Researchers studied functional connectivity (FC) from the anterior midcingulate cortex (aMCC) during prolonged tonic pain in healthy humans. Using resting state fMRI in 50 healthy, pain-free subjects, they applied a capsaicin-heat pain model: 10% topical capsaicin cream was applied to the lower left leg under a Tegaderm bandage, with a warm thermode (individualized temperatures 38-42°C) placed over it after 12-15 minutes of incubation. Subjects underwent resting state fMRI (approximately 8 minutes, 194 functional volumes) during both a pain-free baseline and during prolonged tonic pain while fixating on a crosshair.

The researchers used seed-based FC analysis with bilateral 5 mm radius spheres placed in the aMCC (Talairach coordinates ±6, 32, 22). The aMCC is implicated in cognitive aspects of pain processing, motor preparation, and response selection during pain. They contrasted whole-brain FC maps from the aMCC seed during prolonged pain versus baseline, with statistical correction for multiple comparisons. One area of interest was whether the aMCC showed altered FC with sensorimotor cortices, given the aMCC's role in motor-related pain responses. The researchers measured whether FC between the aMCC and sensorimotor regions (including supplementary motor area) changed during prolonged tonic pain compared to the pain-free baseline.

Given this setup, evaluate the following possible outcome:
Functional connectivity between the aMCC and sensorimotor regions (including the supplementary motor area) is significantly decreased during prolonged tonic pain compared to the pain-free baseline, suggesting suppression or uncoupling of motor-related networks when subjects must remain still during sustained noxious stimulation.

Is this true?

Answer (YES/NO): NO